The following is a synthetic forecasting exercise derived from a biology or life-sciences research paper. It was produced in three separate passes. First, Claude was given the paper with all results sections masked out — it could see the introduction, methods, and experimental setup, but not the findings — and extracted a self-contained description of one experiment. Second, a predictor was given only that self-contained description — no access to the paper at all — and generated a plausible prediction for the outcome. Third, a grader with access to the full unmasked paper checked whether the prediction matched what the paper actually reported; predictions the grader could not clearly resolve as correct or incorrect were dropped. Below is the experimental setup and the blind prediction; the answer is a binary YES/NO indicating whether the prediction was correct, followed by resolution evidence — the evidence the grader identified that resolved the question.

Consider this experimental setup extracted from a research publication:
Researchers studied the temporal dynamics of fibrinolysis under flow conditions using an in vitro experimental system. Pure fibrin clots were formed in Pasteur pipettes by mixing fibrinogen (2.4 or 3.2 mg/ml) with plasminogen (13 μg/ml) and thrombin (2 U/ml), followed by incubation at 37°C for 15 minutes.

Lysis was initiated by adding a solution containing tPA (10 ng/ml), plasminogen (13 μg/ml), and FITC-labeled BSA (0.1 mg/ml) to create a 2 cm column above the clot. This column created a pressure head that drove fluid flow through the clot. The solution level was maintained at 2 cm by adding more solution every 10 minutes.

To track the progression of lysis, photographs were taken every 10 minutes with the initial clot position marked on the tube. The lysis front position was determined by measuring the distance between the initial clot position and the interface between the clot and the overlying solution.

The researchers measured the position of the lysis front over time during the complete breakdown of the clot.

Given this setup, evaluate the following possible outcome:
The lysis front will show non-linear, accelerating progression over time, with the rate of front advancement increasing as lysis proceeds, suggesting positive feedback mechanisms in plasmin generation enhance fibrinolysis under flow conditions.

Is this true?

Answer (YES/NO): YES